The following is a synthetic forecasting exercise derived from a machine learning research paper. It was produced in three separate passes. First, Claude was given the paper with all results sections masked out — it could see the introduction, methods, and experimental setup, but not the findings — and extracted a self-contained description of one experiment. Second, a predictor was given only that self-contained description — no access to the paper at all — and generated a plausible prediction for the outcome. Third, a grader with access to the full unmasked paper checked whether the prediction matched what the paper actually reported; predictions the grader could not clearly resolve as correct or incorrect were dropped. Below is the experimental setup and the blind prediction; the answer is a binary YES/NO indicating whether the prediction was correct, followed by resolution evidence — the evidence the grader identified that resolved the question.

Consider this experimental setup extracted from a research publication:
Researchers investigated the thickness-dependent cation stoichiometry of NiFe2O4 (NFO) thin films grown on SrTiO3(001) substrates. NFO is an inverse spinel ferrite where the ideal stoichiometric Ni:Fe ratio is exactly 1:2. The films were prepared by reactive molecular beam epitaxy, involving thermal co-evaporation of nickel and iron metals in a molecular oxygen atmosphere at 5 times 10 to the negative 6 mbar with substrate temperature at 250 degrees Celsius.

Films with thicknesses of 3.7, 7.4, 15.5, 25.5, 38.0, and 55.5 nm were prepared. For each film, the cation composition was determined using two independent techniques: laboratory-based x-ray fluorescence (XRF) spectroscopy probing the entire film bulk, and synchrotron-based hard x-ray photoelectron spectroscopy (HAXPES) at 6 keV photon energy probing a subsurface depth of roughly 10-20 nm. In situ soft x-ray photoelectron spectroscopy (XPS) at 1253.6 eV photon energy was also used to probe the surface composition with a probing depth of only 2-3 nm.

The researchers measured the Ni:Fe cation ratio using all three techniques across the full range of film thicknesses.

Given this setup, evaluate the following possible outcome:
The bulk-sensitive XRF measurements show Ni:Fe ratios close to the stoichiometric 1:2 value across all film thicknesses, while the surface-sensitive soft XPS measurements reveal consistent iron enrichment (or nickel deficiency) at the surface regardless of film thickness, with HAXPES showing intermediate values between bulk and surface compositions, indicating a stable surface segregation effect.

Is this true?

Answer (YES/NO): NO